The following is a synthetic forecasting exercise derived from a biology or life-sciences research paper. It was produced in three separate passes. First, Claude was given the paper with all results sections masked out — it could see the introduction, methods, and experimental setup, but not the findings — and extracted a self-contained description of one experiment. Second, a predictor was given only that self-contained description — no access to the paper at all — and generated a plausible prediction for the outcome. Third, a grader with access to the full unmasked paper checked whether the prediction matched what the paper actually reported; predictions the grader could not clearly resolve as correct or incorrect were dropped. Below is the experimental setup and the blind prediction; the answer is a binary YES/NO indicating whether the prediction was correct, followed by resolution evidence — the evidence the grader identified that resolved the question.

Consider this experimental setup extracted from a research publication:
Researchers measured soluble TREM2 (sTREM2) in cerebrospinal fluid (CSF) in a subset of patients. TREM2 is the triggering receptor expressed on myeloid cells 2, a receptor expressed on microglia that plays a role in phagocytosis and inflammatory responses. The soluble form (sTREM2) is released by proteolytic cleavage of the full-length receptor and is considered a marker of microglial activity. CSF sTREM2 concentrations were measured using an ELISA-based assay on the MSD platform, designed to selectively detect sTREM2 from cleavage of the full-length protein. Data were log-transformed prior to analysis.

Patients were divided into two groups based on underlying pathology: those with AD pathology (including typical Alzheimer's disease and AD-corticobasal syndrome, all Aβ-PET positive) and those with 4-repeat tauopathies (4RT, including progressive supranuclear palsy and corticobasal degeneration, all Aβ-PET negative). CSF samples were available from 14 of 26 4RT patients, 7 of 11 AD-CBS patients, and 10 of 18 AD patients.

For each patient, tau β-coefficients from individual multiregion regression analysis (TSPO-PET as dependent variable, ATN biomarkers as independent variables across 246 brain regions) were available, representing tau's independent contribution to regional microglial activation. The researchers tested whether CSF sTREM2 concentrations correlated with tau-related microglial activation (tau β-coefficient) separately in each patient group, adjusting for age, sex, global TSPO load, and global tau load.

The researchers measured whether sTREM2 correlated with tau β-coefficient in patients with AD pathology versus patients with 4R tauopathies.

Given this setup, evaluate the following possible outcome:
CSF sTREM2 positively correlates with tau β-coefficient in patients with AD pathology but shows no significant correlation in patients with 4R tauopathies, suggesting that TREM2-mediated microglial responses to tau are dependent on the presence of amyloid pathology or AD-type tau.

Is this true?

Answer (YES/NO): NO